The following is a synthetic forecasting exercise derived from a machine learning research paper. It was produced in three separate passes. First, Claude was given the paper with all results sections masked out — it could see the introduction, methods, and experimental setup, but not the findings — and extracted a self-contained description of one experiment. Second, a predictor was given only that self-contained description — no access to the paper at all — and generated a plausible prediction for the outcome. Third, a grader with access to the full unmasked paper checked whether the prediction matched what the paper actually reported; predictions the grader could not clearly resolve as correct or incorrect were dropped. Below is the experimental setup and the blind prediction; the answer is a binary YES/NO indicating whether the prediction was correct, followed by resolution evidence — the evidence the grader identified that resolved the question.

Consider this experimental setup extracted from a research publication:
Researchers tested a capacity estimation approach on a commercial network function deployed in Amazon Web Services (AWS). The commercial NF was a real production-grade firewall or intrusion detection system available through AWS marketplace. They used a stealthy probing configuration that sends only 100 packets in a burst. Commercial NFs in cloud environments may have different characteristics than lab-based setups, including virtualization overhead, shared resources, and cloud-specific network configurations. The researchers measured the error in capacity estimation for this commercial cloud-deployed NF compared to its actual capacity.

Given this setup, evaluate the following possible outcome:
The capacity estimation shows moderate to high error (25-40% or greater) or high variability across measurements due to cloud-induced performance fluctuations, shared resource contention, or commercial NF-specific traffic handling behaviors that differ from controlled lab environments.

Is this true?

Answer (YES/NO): NO